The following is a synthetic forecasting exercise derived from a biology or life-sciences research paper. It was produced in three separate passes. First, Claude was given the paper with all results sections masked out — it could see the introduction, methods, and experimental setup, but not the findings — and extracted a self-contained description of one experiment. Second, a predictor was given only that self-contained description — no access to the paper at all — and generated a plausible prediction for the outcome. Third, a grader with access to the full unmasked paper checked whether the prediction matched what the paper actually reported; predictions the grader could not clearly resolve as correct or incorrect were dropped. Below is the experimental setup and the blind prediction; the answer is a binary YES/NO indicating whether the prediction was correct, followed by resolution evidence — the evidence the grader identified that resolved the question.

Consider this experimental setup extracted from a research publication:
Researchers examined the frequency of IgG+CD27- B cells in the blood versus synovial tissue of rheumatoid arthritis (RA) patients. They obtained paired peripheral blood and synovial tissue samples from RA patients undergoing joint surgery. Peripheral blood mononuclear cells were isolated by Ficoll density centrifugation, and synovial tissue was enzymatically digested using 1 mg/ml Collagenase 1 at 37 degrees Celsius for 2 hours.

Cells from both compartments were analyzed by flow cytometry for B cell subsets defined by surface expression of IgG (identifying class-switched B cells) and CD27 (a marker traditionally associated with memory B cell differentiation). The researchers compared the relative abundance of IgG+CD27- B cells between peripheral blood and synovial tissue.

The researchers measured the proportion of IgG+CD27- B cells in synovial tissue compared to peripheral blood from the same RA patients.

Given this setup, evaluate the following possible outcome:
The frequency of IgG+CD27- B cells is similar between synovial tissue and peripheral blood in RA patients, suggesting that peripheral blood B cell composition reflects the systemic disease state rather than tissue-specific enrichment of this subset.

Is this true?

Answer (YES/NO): NO